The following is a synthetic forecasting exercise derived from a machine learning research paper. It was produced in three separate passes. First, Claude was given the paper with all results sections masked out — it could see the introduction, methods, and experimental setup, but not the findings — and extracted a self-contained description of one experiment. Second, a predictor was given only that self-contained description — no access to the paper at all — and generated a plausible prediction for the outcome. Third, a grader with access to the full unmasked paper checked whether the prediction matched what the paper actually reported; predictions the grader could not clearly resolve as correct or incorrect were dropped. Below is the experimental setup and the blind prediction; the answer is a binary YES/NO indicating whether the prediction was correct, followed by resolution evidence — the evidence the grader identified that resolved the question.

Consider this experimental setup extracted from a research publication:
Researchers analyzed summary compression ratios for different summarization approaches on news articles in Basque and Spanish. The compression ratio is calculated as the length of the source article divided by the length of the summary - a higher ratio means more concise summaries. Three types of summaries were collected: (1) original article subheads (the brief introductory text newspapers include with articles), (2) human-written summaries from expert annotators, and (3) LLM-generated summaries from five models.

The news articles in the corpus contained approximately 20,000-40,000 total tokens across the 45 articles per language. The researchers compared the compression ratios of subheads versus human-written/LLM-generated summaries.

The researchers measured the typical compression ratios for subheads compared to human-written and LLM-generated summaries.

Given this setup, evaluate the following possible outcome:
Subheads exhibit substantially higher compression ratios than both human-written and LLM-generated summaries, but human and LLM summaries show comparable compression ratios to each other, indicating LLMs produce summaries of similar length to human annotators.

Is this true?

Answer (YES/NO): YES